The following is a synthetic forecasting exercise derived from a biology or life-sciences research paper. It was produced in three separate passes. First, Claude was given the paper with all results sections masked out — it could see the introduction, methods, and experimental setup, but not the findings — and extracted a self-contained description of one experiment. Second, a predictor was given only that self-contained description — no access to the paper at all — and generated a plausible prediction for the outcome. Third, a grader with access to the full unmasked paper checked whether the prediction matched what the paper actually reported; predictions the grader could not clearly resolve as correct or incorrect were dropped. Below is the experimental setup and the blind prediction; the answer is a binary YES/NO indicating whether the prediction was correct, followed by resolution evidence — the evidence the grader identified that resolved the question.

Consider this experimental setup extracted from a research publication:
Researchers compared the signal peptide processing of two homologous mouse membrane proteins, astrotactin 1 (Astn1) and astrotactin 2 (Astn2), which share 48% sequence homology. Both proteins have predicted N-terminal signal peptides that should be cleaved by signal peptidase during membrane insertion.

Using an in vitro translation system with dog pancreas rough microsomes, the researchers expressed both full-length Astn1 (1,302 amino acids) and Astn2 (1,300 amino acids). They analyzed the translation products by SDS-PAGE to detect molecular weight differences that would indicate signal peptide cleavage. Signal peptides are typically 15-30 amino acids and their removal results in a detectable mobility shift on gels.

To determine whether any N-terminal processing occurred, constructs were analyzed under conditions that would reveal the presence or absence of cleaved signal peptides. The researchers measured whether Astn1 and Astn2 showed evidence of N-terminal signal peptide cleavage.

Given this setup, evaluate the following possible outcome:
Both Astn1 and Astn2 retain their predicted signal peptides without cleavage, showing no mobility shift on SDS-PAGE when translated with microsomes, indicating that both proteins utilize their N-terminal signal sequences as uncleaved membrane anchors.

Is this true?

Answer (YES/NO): NO